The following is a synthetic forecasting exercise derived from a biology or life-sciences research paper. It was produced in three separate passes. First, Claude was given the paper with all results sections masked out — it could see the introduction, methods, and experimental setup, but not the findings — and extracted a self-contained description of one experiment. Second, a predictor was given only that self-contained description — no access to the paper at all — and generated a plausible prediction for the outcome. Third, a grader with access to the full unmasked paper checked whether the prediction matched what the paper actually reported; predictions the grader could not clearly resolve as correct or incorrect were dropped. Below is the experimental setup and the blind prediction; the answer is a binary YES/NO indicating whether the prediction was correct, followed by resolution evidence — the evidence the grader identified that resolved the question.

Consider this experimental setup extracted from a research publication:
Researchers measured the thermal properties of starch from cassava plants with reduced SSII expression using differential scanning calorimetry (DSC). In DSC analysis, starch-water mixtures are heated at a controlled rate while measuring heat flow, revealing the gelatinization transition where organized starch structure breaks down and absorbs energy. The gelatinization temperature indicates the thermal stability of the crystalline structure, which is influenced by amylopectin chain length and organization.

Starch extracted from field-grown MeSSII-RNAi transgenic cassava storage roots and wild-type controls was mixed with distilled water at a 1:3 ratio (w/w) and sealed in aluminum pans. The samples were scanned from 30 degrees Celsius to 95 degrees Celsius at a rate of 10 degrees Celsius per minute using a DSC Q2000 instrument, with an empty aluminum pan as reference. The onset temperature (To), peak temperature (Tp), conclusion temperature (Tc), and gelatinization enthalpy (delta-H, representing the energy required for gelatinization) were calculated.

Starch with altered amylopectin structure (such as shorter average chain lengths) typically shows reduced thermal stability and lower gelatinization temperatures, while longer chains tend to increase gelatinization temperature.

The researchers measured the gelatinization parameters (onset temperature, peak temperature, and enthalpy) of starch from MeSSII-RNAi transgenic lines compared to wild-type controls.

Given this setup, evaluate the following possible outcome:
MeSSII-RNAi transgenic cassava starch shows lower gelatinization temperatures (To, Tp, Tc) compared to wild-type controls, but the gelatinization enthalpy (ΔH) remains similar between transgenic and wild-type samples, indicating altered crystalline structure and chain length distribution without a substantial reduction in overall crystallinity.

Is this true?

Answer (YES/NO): NO